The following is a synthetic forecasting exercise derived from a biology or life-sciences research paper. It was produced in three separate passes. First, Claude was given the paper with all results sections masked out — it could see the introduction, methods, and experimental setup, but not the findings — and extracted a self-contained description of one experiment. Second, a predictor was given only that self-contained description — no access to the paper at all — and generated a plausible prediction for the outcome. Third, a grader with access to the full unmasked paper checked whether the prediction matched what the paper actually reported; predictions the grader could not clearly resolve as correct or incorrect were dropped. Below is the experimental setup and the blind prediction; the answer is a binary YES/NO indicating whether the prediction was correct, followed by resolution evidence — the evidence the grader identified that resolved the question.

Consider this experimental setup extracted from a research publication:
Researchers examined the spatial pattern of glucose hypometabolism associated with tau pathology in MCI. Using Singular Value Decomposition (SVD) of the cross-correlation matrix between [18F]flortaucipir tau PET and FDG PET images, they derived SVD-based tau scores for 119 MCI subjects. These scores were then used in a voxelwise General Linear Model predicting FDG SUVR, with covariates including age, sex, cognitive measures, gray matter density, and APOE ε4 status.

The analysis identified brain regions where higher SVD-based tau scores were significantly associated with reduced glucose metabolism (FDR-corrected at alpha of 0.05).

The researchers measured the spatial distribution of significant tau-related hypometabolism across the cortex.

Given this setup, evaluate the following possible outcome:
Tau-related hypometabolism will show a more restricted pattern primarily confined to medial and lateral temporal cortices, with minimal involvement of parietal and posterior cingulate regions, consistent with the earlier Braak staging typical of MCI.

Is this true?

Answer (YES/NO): NO